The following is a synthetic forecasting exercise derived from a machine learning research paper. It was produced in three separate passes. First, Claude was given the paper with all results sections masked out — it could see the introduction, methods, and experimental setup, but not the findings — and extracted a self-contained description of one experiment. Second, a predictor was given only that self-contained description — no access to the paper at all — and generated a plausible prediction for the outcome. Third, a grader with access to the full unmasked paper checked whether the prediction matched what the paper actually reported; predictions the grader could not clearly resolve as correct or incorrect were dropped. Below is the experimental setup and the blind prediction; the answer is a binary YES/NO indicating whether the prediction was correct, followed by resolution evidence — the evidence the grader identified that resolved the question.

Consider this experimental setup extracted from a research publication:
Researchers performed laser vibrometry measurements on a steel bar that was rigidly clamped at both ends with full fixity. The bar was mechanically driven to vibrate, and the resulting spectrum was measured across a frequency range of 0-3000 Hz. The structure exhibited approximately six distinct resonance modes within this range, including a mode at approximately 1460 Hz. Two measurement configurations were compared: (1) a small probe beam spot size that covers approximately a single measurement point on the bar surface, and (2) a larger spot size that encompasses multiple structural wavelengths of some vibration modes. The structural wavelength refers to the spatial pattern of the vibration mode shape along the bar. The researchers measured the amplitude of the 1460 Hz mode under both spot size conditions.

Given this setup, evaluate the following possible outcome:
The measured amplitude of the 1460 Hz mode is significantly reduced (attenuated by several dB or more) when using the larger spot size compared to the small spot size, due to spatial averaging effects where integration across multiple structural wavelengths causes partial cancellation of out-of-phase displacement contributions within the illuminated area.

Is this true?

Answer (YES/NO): YES